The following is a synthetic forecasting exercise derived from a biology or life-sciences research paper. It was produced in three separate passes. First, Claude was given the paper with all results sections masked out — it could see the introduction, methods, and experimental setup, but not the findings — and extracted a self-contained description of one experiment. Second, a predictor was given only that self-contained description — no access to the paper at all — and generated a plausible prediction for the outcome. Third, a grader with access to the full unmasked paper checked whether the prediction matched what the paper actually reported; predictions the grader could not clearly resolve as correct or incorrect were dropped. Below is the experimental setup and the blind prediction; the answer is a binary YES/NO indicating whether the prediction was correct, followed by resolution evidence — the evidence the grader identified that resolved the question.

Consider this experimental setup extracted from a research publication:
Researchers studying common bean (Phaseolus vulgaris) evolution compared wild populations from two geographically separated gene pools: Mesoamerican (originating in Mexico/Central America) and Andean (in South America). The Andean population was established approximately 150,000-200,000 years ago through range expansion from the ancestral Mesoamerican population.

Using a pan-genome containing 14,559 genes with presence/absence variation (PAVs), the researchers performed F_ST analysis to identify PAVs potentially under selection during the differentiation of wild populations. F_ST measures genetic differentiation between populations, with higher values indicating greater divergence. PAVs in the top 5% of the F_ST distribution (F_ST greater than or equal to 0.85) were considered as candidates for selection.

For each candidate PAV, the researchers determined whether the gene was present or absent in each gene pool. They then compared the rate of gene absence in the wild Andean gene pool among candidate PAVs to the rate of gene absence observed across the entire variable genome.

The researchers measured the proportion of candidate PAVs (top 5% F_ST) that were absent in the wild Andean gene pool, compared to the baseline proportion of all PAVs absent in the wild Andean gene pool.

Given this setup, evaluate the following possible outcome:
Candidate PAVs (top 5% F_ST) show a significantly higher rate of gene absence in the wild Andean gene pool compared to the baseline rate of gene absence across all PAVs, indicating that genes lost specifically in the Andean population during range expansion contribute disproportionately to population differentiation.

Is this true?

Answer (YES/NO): YES